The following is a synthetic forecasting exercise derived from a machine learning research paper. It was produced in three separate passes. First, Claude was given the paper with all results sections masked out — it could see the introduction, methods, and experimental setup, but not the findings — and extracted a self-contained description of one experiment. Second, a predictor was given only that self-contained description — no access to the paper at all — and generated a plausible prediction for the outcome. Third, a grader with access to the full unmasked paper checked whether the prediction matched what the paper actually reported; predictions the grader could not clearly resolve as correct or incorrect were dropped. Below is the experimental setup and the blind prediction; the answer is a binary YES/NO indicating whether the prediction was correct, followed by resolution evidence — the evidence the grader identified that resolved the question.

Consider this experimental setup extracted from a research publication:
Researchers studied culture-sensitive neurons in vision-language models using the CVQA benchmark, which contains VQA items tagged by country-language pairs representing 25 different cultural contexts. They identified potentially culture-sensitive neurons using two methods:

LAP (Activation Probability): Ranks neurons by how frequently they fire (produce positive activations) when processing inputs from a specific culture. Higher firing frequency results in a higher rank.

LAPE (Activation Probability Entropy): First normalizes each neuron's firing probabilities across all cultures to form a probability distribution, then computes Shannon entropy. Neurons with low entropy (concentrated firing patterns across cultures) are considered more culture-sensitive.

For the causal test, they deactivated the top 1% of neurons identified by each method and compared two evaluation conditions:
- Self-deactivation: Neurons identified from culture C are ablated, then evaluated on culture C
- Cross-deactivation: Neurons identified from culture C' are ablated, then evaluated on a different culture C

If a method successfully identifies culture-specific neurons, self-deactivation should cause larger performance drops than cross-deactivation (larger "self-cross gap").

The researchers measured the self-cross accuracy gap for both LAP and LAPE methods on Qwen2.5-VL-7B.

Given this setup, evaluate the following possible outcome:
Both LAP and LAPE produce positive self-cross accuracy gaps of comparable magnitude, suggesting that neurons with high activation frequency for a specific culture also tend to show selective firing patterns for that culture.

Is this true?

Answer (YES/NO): NO